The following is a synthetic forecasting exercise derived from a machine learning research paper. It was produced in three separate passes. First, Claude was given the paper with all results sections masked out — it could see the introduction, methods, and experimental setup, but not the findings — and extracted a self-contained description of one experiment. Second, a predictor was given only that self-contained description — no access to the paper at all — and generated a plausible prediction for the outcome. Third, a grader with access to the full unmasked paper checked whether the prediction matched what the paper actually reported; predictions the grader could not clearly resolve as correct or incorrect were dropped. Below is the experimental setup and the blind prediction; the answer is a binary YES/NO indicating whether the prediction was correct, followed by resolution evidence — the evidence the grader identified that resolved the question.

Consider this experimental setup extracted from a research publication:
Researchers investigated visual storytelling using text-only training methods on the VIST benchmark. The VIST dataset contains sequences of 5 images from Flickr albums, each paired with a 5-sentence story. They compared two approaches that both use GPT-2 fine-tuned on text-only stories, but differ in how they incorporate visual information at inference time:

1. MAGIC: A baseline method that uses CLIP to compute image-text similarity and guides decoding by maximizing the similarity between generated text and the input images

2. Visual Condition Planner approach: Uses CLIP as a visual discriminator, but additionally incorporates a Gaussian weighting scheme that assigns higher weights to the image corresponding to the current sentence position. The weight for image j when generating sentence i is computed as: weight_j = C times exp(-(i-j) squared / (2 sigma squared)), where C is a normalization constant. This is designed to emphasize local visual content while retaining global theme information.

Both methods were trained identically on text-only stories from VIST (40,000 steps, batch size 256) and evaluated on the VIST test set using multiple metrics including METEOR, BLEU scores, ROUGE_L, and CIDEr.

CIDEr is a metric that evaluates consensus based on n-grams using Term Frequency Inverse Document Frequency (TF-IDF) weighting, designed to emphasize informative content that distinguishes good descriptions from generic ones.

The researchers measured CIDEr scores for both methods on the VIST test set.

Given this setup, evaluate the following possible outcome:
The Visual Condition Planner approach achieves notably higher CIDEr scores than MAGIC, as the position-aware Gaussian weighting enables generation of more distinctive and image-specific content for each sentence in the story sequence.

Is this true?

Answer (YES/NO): NO